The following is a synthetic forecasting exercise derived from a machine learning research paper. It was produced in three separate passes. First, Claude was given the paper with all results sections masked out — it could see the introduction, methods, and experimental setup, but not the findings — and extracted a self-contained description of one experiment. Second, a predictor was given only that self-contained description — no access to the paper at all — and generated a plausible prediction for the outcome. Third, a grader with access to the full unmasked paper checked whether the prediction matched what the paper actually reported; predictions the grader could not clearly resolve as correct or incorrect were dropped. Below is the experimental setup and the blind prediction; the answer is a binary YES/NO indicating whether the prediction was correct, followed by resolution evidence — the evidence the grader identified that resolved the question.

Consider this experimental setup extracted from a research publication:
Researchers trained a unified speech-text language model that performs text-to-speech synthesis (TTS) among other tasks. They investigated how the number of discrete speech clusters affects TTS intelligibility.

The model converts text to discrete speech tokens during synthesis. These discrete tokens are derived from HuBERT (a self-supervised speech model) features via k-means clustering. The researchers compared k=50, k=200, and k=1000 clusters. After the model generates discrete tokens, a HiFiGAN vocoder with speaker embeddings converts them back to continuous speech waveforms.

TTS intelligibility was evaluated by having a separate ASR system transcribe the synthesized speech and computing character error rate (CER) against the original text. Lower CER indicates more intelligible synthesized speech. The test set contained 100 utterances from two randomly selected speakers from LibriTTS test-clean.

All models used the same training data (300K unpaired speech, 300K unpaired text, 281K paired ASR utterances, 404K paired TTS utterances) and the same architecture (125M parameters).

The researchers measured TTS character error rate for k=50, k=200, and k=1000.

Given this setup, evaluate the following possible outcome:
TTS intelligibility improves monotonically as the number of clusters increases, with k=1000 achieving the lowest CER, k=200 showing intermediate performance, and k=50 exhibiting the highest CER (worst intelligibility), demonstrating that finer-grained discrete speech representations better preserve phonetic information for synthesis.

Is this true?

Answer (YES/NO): YES